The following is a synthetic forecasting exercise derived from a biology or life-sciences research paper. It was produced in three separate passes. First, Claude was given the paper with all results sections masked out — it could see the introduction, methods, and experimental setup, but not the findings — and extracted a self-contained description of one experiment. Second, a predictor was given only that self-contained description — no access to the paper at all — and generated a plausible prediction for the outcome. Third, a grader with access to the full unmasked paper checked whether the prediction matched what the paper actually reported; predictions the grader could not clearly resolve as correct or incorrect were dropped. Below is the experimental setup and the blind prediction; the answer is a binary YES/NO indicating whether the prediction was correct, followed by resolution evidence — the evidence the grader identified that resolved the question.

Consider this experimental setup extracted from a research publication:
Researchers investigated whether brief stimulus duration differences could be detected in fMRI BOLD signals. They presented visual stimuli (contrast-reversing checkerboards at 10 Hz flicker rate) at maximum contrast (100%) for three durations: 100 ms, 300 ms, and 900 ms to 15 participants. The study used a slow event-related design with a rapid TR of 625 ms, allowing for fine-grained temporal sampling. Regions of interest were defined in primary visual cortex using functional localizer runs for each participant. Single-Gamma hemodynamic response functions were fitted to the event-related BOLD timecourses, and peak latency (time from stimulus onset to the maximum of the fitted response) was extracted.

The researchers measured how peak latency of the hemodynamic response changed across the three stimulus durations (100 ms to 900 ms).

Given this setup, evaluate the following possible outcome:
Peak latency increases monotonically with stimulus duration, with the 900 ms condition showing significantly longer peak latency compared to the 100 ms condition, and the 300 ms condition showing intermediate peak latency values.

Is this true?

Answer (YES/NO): NO